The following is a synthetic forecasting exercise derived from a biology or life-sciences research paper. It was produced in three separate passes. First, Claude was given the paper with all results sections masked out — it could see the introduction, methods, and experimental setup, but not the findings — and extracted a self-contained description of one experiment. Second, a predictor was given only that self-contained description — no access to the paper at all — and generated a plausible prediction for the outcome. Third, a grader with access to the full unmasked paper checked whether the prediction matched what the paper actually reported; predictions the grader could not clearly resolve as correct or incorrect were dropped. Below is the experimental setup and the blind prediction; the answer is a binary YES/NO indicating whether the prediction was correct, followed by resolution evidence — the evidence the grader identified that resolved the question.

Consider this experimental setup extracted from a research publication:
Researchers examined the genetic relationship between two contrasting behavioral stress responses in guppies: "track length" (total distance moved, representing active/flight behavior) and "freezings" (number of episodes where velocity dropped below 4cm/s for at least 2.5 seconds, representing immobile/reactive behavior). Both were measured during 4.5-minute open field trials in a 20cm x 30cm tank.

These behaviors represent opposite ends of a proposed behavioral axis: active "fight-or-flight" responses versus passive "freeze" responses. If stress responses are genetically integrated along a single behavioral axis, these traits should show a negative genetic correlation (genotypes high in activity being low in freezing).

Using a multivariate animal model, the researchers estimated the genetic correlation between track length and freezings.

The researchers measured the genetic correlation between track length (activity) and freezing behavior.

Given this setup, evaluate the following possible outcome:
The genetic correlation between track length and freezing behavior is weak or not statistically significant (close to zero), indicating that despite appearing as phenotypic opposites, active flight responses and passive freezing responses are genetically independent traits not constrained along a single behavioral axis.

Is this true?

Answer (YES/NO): NO